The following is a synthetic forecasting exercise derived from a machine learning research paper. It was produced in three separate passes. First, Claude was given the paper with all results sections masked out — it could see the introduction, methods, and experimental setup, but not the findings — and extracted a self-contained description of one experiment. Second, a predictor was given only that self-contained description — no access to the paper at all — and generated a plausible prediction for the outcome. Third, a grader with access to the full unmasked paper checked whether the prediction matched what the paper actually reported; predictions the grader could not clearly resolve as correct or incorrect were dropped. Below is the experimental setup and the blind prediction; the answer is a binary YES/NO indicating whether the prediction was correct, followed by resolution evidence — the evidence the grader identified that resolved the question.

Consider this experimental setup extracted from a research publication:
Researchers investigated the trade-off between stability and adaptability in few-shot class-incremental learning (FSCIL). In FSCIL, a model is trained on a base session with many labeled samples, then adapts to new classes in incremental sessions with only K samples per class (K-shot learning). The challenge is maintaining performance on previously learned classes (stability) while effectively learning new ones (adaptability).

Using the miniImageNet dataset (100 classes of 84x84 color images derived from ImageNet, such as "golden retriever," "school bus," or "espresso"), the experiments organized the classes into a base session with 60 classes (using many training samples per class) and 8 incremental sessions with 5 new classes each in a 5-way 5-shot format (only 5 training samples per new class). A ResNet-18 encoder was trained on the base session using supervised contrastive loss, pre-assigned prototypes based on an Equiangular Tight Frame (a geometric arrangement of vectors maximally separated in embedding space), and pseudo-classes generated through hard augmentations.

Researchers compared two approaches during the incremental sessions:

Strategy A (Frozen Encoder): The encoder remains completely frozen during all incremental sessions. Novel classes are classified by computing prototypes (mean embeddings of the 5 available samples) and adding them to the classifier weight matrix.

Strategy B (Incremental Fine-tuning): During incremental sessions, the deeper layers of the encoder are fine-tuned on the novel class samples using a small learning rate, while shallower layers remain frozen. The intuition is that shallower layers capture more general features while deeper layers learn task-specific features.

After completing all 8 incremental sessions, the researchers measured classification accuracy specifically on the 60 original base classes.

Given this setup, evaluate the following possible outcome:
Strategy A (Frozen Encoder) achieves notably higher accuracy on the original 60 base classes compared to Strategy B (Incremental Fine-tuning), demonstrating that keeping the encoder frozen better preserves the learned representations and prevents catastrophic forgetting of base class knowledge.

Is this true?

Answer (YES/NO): NO